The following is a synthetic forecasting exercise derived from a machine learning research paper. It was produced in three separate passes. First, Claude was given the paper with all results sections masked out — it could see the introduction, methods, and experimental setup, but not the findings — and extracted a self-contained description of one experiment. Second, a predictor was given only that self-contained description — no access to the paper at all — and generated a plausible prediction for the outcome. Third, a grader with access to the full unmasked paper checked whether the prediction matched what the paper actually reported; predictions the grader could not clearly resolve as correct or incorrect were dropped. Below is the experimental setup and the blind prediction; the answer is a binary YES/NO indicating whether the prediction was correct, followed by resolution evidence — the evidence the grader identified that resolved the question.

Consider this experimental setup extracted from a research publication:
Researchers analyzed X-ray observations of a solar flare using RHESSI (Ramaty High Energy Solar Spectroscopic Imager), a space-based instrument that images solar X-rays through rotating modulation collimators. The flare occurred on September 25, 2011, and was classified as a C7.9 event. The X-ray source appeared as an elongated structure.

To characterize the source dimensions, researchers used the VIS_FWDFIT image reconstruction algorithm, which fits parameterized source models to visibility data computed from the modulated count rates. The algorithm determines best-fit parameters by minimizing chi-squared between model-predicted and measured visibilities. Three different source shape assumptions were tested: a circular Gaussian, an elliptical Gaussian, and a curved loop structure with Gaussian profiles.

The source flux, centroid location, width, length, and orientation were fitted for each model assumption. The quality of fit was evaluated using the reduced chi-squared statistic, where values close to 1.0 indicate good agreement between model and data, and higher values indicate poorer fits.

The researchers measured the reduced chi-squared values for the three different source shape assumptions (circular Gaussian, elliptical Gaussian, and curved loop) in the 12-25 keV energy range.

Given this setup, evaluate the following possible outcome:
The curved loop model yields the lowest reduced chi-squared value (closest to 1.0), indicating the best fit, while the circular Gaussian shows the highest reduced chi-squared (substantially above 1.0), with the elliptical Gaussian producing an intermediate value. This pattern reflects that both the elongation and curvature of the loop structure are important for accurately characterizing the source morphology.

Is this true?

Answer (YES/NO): NO